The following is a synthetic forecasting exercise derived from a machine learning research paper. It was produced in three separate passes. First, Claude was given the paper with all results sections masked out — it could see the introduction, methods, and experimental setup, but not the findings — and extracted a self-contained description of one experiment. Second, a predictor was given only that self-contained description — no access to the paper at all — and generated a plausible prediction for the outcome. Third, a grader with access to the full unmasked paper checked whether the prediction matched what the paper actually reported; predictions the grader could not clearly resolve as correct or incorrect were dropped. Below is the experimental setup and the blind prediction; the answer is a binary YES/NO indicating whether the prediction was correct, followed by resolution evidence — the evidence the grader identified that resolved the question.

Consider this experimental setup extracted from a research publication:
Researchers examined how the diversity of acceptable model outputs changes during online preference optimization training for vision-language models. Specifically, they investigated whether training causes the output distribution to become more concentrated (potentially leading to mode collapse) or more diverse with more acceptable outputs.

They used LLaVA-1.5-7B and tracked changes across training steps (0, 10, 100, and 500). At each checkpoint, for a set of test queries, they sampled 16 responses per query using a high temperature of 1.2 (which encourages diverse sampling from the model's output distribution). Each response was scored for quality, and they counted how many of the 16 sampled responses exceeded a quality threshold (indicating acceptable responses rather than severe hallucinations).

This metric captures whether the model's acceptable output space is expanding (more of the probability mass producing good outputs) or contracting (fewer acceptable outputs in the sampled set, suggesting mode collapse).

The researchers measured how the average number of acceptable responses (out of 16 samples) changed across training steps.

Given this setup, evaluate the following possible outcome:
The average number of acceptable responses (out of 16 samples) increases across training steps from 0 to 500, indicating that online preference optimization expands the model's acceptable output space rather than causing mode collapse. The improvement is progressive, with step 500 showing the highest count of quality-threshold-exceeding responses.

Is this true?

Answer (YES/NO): YES